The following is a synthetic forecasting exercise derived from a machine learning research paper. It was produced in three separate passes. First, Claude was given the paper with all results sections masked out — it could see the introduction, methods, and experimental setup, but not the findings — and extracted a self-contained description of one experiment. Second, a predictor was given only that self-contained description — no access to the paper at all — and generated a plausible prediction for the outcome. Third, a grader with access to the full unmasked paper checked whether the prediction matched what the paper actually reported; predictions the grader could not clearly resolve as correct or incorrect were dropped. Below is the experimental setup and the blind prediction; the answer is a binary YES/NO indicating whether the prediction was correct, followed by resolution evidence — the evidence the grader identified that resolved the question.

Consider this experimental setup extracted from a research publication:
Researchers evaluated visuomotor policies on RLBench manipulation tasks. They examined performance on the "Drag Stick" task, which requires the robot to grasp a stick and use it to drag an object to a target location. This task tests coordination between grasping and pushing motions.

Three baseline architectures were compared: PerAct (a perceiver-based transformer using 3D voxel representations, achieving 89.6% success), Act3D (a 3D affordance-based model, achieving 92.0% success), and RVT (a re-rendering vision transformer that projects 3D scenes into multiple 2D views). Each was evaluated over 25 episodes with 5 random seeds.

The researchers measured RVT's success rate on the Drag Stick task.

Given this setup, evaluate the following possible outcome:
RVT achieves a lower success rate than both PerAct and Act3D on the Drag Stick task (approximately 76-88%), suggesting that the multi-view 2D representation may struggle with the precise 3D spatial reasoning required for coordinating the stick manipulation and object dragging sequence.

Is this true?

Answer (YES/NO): NO